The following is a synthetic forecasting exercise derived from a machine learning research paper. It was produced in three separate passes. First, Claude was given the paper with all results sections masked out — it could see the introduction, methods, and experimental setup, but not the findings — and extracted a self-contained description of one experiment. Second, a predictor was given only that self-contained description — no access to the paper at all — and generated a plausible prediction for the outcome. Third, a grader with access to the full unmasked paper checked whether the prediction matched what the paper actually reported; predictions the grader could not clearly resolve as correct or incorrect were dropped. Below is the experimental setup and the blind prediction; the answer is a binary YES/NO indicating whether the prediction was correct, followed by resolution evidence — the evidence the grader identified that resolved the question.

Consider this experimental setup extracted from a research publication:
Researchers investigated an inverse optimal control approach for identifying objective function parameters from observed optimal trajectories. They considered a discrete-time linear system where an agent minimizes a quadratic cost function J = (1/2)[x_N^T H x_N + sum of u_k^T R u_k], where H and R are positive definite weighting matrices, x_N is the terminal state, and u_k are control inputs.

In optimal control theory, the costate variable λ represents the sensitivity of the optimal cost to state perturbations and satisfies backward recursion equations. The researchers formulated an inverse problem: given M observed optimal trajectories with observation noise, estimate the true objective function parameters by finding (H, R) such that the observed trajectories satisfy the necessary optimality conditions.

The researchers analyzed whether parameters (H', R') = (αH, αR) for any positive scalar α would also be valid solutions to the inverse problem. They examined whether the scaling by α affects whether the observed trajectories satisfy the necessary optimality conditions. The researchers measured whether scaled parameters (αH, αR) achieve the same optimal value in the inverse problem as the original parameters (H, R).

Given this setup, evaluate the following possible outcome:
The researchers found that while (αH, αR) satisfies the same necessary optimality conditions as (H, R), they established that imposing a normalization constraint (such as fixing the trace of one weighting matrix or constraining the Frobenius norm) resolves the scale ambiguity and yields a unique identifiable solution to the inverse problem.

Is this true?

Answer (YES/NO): NO